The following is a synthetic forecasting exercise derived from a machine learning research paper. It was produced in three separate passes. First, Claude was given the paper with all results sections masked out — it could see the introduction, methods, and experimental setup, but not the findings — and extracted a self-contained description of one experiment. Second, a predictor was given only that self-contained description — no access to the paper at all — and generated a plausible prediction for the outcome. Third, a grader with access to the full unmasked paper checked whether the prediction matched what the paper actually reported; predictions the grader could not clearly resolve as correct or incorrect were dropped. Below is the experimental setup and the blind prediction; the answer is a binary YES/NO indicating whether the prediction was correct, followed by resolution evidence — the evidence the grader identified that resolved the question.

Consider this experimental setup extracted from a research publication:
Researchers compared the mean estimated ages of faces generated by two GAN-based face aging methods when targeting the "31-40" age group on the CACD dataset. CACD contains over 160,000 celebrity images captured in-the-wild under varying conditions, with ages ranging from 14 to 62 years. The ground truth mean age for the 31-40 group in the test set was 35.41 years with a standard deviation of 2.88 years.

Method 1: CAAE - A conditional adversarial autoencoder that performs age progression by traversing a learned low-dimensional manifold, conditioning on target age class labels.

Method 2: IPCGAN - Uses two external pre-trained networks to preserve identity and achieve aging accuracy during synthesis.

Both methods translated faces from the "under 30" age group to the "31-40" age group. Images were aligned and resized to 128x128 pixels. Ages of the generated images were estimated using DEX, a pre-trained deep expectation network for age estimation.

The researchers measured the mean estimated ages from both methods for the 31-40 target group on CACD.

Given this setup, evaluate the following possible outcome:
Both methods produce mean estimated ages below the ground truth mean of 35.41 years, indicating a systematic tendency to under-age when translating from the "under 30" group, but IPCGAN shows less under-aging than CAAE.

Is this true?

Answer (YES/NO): NO